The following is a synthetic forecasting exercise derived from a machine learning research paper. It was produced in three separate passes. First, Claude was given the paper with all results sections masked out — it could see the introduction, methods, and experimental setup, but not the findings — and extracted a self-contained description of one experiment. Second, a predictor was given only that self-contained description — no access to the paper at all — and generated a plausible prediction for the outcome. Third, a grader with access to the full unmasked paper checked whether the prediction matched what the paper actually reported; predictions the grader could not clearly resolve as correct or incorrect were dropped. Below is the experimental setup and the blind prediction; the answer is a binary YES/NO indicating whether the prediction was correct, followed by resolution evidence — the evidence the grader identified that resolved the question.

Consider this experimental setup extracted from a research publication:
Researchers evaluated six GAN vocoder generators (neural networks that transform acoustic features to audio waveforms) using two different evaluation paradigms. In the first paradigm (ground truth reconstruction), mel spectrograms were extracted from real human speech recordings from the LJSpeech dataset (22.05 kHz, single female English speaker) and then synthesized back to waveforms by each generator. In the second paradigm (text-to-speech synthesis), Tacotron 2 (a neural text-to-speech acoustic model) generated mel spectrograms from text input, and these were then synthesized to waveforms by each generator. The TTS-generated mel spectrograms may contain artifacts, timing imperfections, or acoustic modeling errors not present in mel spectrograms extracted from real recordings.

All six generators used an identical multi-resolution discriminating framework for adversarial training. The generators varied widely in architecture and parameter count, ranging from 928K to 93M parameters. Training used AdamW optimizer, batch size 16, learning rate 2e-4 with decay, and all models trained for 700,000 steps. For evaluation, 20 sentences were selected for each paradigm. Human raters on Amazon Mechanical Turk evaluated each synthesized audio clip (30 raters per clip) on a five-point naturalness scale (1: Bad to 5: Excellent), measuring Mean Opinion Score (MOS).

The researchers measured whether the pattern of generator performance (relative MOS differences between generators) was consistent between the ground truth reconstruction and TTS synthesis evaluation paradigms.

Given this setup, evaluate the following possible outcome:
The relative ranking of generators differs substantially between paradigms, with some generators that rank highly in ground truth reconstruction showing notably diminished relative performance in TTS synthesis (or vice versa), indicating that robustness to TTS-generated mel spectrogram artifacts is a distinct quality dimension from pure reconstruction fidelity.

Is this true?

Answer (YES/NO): NO